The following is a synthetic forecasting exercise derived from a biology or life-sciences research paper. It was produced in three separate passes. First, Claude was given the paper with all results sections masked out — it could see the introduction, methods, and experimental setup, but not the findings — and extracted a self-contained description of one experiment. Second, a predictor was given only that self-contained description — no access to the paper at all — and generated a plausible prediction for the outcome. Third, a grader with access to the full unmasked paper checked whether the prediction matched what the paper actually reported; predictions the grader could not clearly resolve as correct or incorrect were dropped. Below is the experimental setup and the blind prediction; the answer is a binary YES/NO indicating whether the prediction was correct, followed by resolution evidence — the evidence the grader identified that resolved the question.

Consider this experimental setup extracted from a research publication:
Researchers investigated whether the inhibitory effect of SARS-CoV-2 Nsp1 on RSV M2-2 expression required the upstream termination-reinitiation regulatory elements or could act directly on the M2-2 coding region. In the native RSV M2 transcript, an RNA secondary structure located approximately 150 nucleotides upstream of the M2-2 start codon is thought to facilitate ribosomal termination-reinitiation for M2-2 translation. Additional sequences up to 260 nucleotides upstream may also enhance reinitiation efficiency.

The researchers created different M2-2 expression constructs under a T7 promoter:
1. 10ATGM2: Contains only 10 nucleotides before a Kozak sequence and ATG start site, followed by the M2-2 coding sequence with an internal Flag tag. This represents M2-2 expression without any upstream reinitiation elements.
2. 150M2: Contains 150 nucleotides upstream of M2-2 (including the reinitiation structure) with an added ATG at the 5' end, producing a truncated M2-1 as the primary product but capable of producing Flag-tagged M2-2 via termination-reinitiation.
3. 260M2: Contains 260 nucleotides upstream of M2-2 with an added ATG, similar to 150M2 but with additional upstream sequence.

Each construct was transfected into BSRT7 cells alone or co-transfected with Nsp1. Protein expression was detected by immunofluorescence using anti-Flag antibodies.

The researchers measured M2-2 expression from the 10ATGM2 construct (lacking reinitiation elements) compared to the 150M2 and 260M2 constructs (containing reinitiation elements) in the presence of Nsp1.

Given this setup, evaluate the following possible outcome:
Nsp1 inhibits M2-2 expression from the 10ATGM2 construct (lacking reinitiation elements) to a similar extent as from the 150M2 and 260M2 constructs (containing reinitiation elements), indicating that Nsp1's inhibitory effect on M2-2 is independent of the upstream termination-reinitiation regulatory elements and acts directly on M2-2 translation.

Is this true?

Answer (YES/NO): NO